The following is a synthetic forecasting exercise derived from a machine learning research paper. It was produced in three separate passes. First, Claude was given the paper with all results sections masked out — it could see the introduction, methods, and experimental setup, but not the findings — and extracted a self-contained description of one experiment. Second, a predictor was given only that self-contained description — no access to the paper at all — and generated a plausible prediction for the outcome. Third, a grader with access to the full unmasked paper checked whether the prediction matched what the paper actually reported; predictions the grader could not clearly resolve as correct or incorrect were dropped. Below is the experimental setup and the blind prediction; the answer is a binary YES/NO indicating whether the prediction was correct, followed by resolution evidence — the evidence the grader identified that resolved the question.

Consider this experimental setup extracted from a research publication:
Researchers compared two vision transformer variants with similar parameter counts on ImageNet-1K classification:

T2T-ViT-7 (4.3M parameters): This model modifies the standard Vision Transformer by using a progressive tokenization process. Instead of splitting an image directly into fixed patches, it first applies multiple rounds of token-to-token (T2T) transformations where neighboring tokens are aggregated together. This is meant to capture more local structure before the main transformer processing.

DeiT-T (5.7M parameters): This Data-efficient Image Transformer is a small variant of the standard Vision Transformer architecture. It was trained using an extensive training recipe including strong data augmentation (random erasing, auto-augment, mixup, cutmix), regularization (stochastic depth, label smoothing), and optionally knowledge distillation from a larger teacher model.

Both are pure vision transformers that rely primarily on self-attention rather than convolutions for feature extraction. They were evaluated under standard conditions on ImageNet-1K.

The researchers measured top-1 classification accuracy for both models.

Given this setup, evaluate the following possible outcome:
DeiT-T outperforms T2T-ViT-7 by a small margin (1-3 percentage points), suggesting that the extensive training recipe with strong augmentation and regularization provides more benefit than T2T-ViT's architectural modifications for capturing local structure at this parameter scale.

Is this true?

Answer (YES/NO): NO